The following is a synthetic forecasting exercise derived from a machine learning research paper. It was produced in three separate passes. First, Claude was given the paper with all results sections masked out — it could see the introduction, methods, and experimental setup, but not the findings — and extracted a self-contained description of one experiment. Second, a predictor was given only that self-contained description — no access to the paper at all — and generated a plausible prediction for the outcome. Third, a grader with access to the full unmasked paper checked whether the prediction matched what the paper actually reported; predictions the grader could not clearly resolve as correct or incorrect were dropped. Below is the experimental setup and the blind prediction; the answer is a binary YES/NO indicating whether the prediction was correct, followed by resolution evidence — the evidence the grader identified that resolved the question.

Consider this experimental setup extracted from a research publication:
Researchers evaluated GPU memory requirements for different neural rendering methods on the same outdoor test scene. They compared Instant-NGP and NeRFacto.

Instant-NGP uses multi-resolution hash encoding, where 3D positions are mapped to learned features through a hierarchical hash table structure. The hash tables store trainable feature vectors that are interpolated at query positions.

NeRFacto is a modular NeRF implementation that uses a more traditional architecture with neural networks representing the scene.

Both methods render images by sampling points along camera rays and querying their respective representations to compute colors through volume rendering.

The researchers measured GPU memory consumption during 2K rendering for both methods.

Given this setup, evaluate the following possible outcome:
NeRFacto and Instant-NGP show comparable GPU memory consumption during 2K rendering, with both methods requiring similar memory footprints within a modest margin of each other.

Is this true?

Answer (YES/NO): NO